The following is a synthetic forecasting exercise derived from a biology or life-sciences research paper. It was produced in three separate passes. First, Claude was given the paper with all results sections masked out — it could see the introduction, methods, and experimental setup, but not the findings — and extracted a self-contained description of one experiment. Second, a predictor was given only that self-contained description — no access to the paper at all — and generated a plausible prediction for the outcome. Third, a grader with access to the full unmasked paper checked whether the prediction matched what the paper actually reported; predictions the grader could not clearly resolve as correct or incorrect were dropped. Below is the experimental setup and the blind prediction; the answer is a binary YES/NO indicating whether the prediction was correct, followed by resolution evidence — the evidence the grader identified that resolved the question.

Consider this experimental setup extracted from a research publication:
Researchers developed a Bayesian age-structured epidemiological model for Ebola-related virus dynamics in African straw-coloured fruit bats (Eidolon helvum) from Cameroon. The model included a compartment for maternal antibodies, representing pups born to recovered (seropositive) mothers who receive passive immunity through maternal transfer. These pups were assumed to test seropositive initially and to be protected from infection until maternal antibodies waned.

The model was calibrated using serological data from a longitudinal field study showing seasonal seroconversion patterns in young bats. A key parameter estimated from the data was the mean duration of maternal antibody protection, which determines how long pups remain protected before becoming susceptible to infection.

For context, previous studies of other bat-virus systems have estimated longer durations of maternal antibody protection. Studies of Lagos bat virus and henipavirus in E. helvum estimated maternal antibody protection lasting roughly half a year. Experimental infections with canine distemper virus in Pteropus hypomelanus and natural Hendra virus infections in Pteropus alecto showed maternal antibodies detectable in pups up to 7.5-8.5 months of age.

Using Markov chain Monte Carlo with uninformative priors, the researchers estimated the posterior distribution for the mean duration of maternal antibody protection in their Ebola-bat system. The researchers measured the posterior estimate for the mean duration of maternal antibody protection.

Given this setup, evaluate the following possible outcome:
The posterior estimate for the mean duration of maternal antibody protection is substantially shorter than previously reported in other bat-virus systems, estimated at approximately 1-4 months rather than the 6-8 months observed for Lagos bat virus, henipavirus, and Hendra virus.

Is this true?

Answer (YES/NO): NO